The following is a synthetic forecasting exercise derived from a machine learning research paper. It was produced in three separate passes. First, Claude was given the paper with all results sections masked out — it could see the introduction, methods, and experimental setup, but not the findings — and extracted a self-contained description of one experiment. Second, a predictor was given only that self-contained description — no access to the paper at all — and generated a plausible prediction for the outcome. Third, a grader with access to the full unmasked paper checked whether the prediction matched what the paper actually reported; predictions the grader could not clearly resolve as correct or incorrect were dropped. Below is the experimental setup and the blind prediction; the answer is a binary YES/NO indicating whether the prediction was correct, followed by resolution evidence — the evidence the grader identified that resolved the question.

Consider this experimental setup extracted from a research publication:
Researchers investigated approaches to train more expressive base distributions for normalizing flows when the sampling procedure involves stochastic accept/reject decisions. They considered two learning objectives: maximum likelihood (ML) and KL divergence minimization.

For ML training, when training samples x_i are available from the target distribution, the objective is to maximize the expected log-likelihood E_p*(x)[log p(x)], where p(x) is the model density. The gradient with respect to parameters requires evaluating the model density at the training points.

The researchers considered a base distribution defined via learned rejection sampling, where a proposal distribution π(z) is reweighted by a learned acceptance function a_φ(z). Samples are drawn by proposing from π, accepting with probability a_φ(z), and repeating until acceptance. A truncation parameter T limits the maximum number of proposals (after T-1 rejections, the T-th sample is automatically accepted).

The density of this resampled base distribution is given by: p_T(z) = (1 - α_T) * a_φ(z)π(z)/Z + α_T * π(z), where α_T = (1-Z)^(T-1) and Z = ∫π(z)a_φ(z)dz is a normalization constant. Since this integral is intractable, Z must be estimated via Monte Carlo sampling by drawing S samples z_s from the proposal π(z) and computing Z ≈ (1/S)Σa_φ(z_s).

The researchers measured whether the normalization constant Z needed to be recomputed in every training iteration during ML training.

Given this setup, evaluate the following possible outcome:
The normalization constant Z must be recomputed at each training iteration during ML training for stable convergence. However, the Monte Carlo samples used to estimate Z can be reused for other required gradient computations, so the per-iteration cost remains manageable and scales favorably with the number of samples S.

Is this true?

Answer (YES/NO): NO